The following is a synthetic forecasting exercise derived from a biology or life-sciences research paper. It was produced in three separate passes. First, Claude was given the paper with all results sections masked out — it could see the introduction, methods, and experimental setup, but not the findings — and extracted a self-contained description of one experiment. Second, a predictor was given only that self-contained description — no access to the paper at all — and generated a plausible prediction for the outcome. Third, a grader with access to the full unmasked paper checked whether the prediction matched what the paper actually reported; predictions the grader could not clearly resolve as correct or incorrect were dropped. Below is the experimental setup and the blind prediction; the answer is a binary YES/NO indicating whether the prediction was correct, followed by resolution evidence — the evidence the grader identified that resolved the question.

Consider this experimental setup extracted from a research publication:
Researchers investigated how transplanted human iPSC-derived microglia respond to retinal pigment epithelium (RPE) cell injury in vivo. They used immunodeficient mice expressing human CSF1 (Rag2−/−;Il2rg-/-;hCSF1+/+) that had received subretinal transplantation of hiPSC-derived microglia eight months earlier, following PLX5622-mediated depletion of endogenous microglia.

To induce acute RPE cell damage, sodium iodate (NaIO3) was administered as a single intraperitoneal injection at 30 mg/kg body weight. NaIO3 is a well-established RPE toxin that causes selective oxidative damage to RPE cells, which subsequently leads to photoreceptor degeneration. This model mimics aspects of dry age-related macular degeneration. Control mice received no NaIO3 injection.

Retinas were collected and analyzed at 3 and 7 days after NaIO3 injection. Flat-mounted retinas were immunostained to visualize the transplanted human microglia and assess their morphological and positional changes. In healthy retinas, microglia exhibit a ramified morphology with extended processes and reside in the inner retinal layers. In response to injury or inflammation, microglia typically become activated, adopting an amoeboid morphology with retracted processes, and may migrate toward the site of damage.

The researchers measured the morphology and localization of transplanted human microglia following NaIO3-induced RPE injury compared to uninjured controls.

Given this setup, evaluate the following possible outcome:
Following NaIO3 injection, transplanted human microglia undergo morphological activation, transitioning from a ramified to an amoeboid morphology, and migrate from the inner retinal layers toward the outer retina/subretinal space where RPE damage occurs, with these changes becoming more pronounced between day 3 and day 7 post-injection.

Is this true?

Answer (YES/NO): NO